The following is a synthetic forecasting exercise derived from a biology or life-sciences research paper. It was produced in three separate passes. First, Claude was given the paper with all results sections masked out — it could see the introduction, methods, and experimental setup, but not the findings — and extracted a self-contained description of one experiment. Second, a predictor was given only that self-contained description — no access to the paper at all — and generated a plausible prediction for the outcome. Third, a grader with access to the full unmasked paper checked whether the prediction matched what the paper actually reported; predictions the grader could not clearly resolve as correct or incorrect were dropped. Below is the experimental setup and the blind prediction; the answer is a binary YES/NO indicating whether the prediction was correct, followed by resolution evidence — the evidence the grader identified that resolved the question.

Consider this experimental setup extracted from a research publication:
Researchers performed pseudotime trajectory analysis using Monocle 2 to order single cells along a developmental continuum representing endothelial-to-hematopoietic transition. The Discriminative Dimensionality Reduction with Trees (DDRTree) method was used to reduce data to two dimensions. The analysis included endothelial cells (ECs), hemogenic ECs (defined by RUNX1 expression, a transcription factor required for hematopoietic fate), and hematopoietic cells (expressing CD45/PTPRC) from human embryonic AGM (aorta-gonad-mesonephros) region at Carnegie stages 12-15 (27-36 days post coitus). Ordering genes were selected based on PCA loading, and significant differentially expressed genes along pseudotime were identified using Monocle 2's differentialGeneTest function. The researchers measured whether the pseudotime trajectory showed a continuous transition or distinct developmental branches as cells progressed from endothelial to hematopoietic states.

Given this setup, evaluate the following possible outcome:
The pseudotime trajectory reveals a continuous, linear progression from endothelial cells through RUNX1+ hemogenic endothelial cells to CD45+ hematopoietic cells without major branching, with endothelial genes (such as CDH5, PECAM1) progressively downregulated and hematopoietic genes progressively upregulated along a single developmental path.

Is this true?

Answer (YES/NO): YES